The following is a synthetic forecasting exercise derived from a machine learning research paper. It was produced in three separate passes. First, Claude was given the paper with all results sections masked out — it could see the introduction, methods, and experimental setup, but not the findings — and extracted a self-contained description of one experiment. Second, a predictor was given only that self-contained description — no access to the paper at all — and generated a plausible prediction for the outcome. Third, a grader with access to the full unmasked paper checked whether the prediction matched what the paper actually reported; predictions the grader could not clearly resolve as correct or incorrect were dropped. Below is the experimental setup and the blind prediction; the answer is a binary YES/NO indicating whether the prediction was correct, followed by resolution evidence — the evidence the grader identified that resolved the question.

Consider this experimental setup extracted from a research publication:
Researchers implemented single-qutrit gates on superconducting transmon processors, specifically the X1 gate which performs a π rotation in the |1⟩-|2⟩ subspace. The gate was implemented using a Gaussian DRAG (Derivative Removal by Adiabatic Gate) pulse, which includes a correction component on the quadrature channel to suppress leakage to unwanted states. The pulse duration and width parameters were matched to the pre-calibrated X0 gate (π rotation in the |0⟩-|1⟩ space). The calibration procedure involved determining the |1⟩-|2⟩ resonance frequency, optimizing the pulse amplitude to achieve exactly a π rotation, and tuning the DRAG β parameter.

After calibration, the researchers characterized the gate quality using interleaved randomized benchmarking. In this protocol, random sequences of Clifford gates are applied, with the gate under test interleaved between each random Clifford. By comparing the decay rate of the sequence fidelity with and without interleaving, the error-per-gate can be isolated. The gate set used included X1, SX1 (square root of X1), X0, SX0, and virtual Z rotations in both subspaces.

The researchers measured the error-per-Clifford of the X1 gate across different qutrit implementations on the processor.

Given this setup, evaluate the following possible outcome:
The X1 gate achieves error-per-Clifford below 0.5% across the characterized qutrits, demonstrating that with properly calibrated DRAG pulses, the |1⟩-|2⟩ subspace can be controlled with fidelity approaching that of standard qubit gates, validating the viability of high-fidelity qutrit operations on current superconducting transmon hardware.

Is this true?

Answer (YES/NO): NO